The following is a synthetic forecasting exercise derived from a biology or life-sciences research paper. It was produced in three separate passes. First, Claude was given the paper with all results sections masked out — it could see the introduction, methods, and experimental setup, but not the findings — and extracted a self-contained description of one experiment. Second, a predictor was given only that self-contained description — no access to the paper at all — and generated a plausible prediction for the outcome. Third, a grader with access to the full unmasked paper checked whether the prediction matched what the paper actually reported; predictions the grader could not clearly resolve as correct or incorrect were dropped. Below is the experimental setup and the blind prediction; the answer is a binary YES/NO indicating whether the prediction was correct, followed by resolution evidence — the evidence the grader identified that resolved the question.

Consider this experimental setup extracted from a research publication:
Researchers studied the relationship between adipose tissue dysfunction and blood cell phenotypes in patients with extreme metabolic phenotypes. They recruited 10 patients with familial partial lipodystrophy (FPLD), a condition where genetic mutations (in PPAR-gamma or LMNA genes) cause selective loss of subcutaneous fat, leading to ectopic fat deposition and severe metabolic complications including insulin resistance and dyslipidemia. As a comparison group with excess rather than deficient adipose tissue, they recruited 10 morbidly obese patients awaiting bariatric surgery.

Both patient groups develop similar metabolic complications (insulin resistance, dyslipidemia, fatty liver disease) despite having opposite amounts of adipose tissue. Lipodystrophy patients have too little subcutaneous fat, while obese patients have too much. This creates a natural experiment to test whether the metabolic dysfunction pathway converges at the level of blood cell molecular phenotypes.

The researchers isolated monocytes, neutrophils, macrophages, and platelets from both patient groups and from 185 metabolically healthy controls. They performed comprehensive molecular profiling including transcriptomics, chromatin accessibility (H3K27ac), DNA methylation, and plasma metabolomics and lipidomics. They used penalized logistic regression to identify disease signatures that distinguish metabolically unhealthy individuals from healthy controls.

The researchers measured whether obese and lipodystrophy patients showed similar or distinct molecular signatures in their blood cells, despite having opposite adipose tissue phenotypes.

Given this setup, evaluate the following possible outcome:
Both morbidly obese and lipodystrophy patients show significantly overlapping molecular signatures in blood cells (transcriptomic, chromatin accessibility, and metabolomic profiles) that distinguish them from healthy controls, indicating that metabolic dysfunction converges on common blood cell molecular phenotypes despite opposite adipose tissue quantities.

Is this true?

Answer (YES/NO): NO